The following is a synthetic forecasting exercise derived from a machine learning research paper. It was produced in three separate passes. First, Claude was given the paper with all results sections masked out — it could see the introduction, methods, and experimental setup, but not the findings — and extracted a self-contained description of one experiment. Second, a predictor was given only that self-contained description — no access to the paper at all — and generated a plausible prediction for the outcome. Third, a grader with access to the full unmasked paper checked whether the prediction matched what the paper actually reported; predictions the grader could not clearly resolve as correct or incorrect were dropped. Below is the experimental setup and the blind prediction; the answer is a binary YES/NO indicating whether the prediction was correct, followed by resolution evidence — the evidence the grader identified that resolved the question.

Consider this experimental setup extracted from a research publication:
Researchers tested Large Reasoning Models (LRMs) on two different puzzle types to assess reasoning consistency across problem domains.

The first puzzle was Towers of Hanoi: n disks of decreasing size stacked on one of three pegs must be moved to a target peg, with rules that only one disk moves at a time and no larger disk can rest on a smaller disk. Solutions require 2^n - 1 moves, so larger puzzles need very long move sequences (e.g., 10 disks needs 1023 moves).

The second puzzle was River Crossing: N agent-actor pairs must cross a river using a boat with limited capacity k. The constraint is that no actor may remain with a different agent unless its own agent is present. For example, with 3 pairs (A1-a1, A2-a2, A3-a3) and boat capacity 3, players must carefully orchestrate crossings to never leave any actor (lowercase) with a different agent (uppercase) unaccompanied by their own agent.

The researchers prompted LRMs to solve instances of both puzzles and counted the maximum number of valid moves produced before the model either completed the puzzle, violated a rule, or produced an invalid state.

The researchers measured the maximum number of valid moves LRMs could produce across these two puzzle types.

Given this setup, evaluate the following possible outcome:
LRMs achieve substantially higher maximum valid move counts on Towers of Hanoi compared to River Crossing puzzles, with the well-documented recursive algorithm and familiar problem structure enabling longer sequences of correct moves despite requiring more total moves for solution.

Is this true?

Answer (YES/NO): YES